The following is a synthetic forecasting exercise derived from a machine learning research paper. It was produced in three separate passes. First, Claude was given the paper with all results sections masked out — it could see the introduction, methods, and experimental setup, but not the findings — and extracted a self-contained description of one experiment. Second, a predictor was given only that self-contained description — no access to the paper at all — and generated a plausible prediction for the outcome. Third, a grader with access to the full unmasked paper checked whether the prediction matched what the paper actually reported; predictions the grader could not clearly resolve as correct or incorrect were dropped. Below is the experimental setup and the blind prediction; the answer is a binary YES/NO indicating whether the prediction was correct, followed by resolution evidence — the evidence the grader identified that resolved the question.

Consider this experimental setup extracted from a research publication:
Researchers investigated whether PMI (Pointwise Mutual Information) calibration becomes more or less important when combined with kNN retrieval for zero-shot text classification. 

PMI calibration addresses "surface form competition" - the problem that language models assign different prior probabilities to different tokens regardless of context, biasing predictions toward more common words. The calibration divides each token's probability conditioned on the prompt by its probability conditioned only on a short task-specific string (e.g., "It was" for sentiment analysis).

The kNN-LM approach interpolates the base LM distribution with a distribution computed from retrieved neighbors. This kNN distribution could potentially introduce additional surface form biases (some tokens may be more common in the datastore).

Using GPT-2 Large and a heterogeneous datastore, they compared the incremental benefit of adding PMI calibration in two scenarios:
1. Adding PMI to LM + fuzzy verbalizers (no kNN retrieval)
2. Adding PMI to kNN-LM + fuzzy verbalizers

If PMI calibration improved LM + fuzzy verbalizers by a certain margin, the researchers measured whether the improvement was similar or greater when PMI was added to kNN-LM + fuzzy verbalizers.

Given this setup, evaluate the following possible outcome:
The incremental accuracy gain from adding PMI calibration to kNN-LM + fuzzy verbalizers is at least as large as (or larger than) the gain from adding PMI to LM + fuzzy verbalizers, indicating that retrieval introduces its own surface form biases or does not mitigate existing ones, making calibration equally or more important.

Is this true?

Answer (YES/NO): NO